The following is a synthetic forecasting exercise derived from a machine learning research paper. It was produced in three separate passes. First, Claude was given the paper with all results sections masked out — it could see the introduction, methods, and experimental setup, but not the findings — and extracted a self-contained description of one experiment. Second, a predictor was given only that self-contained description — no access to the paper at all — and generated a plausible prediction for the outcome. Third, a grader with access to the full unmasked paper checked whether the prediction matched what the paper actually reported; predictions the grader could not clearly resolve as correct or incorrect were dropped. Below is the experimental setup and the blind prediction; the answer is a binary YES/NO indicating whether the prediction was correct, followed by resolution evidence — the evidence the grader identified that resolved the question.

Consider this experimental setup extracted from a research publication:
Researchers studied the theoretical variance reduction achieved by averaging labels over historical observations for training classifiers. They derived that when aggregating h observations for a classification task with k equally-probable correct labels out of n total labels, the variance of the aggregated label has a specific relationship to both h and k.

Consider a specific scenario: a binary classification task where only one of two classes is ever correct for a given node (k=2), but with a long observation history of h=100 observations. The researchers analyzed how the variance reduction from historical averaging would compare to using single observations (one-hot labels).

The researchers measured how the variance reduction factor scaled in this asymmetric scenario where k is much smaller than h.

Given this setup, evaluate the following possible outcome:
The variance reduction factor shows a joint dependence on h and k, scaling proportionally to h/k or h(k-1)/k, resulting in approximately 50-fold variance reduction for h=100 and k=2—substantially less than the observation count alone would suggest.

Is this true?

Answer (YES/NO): NO